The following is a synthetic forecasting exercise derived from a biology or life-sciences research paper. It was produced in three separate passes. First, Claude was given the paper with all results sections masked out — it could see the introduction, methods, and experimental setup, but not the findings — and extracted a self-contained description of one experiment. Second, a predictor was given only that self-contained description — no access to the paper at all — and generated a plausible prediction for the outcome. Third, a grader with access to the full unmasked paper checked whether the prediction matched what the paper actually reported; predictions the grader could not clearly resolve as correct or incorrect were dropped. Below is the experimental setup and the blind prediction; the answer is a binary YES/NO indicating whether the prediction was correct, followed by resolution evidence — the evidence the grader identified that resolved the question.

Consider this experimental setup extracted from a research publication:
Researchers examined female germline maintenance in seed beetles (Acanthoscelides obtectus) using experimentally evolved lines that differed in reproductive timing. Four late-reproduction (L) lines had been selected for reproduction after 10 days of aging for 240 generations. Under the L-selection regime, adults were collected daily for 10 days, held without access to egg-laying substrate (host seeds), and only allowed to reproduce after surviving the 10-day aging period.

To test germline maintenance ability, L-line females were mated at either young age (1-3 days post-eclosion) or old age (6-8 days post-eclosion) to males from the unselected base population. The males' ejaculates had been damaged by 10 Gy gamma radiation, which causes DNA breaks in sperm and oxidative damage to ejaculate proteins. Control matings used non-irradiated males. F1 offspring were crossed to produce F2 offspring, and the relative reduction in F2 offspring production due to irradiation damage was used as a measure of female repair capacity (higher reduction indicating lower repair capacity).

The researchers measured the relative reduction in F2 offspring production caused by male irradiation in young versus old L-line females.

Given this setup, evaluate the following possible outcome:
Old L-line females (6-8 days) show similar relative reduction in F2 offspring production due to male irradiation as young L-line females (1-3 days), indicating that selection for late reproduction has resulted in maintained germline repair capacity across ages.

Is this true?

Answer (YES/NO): NO